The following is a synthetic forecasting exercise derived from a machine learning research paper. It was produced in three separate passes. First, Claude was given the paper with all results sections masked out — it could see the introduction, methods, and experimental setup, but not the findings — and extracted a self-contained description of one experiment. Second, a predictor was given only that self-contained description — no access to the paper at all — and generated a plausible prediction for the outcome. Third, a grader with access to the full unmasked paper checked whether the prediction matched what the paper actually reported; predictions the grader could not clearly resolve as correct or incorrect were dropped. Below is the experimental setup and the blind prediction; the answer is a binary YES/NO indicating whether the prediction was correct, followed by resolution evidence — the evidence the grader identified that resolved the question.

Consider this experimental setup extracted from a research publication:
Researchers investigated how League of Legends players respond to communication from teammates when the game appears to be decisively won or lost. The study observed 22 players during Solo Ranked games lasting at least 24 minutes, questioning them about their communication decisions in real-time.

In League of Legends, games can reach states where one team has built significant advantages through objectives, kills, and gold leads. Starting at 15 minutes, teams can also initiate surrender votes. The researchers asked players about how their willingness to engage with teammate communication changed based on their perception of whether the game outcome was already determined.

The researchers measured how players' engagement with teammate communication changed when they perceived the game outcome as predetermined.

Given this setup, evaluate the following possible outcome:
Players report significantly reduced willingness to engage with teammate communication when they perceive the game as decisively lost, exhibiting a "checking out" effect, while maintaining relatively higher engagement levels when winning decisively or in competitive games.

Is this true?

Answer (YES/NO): NO